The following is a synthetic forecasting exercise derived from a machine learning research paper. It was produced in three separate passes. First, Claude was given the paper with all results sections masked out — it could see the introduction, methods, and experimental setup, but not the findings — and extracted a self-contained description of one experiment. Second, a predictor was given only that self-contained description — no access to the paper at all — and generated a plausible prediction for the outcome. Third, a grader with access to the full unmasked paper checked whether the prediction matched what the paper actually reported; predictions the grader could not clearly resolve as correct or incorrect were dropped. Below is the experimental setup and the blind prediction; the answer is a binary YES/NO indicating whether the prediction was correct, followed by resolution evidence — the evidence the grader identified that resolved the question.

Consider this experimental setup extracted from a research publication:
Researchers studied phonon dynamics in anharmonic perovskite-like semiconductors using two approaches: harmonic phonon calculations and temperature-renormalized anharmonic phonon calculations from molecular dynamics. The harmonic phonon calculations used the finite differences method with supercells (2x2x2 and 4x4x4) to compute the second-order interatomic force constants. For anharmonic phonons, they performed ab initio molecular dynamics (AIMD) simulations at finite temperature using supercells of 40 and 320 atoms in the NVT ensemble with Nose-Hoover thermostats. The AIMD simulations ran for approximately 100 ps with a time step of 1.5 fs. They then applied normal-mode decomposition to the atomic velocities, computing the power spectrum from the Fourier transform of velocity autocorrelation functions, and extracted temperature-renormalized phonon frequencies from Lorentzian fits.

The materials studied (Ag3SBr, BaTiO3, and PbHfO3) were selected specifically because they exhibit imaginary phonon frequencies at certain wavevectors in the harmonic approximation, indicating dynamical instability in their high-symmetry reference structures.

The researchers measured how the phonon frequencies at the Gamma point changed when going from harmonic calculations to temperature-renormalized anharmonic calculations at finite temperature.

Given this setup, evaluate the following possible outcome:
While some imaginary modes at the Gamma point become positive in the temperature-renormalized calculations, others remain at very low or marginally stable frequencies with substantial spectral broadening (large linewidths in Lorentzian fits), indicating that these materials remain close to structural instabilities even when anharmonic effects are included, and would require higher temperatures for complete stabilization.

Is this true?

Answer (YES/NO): NO